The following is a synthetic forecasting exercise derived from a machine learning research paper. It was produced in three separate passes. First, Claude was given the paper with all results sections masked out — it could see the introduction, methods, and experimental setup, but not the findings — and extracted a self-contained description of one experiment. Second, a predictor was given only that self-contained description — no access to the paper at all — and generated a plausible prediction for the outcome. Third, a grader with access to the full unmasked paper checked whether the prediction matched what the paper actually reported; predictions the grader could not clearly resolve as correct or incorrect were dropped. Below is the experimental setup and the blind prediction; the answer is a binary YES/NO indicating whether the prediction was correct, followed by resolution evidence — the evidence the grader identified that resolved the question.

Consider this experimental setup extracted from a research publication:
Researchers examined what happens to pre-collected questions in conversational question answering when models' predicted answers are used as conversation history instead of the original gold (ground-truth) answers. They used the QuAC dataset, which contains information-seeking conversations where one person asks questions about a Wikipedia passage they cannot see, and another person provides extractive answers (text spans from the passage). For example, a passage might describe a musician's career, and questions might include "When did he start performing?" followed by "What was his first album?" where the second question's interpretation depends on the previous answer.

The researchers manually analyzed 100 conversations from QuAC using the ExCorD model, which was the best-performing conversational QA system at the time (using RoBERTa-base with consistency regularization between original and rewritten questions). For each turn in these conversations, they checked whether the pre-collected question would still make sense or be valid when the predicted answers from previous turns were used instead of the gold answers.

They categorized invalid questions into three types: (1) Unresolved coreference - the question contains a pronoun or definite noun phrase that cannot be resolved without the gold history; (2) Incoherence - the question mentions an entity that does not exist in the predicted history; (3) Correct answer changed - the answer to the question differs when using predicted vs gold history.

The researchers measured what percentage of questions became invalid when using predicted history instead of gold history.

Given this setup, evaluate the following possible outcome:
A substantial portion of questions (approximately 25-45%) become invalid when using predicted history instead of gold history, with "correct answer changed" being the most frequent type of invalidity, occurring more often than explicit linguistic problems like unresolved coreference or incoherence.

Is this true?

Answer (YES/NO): NO